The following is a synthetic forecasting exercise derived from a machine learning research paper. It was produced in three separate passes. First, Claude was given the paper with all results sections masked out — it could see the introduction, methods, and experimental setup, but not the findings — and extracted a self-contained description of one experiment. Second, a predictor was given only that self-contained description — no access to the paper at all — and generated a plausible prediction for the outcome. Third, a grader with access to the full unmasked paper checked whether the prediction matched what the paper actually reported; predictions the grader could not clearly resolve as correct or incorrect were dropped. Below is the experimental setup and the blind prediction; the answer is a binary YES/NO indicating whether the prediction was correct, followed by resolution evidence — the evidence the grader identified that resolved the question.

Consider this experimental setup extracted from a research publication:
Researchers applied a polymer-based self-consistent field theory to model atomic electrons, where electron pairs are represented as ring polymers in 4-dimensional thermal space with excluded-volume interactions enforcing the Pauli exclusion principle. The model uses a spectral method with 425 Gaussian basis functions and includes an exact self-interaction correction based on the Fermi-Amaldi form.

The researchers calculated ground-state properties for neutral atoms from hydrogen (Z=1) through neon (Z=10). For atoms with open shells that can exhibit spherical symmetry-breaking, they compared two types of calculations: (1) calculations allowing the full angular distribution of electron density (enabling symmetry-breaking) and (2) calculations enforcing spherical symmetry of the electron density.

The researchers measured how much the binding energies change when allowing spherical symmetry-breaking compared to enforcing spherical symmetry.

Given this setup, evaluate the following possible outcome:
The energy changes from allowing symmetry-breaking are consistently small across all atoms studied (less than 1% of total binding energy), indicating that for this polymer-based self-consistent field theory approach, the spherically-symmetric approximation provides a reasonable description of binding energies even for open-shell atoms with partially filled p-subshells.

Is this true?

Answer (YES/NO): NO